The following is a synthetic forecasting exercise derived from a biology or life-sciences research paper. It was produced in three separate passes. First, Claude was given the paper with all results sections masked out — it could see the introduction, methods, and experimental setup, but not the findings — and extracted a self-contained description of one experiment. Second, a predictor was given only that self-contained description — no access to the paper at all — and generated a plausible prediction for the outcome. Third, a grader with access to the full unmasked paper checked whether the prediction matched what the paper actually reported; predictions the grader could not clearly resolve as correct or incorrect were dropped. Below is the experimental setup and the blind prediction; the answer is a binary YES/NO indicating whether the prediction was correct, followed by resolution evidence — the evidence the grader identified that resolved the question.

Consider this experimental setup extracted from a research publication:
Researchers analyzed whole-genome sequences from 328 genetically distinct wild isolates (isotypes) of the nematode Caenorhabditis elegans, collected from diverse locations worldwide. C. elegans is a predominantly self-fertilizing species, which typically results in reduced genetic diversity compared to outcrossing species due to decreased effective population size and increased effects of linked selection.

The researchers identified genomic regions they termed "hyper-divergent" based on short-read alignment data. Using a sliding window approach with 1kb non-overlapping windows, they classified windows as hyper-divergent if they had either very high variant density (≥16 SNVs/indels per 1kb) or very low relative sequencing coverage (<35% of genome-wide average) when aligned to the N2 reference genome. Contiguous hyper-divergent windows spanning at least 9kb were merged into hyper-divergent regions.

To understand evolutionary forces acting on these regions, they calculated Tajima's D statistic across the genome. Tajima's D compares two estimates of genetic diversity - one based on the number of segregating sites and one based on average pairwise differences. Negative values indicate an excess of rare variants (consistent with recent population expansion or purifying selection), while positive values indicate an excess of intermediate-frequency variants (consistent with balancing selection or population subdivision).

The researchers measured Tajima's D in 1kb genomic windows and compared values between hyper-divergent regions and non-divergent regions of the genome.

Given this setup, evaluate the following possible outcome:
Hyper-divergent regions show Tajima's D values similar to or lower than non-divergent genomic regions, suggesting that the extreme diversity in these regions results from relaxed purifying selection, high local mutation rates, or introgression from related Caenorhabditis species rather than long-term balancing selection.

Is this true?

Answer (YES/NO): NO